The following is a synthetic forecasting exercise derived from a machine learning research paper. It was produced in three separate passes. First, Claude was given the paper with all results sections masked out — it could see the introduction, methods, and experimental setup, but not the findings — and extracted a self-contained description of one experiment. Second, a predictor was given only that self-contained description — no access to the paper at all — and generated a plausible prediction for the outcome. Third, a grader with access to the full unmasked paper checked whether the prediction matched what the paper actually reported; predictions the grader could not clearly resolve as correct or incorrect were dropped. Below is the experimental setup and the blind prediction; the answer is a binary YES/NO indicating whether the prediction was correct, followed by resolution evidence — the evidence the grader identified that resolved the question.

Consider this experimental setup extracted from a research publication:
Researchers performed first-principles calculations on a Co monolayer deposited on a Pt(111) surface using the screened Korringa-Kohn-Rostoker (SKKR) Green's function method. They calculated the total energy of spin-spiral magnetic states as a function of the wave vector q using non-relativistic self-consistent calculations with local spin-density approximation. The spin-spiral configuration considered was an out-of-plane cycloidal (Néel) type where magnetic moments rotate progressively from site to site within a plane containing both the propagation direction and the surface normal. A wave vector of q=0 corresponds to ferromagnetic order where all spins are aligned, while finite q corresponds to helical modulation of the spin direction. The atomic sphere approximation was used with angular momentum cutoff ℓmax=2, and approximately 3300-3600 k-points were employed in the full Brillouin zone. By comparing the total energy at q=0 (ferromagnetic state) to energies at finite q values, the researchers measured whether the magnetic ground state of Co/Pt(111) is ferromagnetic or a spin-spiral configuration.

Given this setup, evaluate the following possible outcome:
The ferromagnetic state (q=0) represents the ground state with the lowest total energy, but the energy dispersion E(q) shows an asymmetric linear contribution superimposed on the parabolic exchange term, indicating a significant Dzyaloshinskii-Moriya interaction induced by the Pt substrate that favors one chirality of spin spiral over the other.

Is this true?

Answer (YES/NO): YES